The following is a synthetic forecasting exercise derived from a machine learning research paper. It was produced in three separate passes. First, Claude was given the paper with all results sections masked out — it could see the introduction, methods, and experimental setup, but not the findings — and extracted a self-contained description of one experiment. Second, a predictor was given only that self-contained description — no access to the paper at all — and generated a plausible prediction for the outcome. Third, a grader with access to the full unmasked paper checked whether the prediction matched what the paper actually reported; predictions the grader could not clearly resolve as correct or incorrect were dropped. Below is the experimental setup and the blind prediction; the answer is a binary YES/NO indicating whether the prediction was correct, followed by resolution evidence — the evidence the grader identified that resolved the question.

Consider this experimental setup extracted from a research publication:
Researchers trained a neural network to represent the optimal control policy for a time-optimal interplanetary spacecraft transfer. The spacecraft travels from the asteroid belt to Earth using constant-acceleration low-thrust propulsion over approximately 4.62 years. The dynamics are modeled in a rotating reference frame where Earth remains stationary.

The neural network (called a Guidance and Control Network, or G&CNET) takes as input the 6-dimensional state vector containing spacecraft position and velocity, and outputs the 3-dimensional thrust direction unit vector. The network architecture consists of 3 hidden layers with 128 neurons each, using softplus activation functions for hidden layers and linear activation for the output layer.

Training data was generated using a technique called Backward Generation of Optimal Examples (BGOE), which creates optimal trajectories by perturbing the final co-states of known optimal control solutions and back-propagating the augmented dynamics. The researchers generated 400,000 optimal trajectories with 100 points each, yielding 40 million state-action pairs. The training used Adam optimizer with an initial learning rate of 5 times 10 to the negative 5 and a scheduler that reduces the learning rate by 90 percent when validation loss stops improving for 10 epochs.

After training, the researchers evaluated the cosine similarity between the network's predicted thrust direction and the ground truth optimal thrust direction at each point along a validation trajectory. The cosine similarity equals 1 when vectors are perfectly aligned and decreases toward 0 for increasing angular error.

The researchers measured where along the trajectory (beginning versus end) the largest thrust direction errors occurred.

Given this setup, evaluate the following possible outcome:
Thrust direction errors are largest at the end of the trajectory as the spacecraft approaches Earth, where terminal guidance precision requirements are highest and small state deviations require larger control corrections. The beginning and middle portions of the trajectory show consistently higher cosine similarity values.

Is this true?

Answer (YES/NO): YES